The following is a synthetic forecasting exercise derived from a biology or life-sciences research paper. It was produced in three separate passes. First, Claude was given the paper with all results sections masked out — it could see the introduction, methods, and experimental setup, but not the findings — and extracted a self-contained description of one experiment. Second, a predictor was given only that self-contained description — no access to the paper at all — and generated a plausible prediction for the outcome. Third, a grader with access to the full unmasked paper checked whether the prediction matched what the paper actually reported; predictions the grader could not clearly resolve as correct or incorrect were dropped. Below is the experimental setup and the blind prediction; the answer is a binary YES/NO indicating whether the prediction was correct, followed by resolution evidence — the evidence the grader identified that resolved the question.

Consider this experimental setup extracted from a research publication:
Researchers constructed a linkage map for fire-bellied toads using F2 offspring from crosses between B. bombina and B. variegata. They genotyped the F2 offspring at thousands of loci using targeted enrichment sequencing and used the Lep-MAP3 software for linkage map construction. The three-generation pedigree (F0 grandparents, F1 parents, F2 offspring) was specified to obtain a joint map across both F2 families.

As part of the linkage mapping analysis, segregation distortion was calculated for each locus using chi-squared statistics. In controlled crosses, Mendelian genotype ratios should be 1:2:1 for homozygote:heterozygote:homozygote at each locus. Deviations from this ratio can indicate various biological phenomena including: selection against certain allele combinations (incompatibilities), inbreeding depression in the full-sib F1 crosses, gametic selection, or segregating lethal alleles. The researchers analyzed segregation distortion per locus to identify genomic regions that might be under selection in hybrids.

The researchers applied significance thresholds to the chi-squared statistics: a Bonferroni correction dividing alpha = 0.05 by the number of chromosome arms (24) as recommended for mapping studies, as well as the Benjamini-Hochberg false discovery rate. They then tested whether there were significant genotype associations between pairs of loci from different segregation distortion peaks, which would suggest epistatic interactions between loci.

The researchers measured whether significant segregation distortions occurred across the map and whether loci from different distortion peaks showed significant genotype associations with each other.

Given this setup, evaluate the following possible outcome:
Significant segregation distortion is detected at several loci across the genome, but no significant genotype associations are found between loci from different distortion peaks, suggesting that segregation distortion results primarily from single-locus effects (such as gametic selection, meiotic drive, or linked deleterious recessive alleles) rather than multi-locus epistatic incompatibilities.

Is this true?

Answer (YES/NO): YES